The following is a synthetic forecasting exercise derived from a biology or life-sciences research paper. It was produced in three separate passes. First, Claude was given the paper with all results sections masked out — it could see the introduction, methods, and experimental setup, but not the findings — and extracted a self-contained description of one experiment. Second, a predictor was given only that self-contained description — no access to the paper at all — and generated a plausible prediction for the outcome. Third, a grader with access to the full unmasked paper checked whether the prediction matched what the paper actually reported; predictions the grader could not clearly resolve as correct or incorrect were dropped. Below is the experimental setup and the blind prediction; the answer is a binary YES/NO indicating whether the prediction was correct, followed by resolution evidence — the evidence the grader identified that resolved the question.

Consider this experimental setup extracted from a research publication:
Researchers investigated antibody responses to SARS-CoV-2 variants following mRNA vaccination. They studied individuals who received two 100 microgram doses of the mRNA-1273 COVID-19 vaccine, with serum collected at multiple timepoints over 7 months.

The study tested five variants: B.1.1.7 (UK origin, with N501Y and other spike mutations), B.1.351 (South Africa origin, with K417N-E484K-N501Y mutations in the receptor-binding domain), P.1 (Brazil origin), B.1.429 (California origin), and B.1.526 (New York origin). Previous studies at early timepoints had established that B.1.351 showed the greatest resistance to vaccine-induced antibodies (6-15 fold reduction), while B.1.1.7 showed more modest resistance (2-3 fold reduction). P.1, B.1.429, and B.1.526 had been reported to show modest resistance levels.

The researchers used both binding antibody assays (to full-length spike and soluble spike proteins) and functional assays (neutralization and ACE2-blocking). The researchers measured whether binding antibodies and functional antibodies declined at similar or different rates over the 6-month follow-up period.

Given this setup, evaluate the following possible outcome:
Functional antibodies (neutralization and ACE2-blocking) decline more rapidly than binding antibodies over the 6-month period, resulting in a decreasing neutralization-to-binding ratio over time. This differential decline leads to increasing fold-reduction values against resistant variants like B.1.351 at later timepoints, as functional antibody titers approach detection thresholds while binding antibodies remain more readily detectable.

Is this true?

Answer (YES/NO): NO